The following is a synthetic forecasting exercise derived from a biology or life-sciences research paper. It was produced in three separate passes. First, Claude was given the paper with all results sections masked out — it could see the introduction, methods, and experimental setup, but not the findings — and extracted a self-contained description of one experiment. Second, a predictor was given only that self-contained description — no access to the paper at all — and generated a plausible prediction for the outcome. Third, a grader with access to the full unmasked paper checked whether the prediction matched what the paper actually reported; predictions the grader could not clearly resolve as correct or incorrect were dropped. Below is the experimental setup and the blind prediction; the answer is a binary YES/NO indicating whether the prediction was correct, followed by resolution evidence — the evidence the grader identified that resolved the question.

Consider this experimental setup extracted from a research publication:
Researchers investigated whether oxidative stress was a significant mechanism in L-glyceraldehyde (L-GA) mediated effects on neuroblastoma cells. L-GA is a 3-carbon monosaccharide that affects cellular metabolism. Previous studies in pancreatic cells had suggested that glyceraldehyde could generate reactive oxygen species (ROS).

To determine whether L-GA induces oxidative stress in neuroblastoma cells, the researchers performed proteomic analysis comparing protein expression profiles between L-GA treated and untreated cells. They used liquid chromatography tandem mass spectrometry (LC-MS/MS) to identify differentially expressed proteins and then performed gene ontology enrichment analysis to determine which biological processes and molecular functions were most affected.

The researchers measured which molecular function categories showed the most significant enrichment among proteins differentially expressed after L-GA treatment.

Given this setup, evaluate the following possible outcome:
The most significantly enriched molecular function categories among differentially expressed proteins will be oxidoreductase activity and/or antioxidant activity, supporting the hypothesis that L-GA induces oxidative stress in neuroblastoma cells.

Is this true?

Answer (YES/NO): YES